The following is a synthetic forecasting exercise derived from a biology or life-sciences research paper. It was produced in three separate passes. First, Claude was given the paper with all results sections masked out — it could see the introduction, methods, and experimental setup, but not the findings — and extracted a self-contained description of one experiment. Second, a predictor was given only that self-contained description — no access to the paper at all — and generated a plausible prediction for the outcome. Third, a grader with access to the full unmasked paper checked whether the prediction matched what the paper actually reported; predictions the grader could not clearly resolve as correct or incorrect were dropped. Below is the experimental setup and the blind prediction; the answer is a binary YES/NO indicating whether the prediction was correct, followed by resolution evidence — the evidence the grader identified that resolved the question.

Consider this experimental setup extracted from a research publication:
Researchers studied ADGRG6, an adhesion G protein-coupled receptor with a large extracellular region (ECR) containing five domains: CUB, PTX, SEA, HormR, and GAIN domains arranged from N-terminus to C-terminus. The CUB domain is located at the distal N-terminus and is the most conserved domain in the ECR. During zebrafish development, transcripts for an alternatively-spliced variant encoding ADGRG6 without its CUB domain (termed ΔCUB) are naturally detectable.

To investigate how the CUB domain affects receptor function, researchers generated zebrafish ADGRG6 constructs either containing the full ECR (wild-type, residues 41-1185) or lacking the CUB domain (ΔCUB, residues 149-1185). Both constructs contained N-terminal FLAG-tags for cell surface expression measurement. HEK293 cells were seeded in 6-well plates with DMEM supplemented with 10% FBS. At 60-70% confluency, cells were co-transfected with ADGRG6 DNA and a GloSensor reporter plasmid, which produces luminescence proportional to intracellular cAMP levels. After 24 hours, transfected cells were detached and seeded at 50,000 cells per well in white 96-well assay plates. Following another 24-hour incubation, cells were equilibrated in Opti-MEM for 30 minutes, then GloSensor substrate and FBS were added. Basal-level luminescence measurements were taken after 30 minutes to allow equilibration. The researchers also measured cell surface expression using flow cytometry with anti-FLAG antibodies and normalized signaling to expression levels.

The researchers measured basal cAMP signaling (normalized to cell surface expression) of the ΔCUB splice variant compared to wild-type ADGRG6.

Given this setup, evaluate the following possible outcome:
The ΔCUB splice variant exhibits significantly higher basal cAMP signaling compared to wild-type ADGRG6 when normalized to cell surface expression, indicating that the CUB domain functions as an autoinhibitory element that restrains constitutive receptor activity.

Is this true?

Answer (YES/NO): NO